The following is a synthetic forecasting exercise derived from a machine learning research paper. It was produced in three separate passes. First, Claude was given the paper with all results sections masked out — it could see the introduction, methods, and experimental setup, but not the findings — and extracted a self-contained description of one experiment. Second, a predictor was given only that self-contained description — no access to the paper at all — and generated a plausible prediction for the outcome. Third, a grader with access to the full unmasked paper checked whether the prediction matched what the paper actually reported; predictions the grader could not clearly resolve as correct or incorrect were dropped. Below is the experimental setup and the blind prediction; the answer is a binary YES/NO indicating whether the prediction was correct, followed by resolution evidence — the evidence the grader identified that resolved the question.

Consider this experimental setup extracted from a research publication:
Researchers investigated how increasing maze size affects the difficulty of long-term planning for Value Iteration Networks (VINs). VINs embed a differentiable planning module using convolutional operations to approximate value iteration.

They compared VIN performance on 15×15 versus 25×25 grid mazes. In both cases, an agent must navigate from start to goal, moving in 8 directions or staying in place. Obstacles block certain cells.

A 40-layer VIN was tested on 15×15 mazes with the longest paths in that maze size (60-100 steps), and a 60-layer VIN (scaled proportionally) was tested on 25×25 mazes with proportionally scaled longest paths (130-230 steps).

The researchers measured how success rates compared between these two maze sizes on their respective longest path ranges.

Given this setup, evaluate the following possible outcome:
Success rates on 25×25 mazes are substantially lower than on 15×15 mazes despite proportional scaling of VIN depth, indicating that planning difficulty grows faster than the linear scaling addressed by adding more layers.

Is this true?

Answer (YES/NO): YES